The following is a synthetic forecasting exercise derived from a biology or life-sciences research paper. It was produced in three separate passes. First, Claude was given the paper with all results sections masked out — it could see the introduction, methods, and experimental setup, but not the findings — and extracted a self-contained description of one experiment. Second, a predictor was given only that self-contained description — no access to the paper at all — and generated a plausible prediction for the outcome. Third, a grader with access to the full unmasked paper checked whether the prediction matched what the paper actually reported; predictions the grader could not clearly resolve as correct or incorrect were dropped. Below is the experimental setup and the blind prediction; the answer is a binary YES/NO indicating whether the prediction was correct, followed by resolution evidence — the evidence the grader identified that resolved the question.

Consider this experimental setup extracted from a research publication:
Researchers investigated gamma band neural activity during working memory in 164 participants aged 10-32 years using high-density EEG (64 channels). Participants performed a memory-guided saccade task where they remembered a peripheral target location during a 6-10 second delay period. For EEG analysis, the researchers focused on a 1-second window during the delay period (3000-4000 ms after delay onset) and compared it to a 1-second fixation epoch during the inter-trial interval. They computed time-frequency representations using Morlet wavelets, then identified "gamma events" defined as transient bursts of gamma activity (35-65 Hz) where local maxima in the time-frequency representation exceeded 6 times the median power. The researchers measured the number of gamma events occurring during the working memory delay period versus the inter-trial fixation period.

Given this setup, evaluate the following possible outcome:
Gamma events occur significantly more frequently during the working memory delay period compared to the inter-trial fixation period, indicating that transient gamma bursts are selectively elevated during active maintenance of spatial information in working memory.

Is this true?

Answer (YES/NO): NO